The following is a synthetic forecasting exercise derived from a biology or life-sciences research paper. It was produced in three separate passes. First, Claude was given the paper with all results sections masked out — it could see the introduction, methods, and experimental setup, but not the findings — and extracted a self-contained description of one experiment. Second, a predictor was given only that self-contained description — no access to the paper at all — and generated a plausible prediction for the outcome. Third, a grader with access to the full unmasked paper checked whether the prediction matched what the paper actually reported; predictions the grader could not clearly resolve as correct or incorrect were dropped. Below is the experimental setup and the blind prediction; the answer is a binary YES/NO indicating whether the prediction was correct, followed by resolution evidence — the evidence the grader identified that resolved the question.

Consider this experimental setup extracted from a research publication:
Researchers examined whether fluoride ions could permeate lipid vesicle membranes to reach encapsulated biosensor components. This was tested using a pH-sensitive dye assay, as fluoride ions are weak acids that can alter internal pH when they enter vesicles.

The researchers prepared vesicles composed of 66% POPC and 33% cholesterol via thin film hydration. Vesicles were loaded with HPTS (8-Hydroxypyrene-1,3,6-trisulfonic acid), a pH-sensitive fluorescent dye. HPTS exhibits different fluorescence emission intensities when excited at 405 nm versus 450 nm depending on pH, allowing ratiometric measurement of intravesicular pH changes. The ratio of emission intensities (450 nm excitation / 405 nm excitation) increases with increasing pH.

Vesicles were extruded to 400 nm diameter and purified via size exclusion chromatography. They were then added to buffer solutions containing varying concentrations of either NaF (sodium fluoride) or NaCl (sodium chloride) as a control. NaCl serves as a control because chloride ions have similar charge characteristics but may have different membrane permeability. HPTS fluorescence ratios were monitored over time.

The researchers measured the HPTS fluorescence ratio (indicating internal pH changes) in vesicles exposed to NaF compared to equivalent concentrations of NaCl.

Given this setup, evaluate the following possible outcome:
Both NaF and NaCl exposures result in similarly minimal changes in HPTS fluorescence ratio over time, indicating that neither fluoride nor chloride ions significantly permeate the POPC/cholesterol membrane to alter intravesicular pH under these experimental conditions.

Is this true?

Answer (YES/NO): NO